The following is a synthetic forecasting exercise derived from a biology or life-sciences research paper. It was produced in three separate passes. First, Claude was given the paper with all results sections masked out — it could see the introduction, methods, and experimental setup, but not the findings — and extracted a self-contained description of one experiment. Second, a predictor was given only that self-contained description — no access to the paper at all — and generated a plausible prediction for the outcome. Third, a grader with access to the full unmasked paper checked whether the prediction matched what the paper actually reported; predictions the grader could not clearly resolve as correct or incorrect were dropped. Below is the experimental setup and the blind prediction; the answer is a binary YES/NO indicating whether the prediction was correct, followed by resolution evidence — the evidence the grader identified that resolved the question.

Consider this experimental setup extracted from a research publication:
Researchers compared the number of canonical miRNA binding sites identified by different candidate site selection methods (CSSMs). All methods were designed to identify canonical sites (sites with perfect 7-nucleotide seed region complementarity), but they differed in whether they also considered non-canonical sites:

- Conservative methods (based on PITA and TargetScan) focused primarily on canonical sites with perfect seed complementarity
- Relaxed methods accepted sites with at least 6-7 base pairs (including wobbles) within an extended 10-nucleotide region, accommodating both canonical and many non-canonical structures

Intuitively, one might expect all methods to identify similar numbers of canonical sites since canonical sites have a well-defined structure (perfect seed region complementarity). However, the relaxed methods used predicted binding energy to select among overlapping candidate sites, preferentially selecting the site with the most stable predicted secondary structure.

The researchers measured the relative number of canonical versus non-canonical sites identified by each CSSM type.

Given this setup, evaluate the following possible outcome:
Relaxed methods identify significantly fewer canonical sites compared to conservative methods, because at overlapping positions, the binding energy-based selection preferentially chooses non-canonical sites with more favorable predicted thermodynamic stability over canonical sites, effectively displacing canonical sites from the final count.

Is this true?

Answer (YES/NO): YES